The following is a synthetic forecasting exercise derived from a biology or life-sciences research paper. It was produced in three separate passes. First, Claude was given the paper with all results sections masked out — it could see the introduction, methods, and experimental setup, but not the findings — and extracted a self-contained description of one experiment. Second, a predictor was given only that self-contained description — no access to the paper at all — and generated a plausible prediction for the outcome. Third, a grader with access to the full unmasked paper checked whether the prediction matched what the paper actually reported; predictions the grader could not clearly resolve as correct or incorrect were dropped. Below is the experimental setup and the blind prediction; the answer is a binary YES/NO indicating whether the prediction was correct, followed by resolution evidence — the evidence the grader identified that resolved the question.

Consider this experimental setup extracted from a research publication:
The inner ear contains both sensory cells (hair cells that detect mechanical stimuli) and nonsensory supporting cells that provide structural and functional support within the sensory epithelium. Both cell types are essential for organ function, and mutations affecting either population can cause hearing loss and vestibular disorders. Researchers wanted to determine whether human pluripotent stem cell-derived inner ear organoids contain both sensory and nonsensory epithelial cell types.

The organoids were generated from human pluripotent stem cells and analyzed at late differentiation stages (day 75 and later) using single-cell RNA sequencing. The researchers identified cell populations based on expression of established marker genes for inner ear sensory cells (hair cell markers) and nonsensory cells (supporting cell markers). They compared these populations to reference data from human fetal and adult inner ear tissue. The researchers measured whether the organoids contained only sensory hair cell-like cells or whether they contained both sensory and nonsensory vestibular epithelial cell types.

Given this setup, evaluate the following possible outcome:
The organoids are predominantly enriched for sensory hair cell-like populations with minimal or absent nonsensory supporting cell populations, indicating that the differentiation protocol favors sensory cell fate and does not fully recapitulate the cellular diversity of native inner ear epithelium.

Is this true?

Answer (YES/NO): NO